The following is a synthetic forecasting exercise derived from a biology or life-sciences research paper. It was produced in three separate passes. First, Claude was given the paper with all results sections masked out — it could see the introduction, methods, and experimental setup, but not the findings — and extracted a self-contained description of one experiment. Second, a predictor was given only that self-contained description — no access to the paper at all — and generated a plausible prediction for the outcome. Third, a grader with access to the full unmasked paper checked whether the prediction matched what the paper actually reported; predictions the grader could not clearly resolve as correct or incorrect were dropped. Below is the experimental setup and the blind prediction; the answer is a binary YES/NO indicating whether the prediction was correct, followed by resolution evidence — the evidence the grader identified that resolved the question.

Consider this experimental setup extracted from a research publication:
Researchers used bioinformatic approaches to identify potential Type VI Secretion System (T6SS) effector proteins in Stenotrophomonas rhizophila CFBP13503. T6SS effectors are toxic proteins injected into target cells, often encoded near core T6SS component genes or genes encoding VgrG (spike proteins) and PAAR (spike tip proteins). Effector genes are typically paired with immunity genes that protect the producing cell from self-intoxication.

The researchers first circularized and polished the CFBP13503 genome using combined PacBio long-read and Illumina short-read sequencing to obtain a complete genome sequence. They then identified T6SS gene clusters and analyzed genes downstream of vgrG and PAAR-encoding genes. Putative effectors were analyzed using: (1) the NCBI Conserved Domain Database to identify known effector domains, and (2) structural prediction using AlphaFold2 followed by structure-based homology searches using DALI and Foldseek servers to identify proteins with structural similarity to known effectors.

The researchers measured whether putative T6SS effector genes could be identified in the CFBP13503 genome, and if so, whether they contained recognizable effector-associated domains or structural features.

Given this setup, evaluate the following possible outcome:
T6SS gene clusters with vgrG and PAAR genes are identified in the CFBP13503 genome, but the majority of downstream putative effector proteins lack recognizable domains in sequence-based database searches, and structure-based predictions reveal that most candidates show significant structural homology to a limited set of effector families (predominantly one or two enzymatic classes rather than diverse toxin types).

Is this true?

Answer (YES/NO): NO